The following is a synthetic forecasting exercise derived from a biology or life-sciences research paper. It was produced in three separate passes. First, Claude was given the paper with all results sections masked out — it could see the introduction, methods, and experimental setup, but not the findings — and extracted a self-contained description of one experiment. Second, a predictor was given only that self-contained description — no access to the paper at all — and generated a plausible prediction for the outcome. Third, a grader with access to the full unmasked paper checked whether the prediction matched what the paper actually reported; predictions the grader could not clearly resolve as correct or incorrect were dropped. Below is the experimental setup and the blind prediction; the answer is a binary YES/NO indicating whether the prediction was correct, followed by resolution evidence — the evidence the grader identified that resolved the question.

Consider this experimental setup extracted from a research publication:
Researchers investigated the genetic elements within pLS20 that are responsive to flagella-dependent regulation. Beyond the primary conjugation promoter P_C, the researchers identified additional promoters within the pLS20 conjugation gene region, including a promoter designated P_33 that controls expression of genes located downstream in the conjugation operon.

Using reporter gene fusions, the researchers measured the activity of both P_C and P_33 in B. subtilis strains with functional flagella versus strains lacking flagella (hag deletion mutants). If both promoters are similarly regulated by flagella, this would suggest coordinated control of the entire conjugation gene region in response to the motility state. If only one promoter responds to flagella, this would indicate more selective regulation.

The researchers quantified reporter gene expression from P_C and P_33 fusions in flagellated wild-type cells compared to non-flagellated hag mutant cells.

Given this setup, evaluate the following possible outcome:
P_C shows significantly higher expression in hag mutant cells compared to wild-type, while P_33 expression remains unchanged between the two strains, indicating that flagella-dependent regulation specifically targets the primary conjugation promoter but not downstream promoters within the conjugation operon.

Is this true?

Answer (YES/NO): NO